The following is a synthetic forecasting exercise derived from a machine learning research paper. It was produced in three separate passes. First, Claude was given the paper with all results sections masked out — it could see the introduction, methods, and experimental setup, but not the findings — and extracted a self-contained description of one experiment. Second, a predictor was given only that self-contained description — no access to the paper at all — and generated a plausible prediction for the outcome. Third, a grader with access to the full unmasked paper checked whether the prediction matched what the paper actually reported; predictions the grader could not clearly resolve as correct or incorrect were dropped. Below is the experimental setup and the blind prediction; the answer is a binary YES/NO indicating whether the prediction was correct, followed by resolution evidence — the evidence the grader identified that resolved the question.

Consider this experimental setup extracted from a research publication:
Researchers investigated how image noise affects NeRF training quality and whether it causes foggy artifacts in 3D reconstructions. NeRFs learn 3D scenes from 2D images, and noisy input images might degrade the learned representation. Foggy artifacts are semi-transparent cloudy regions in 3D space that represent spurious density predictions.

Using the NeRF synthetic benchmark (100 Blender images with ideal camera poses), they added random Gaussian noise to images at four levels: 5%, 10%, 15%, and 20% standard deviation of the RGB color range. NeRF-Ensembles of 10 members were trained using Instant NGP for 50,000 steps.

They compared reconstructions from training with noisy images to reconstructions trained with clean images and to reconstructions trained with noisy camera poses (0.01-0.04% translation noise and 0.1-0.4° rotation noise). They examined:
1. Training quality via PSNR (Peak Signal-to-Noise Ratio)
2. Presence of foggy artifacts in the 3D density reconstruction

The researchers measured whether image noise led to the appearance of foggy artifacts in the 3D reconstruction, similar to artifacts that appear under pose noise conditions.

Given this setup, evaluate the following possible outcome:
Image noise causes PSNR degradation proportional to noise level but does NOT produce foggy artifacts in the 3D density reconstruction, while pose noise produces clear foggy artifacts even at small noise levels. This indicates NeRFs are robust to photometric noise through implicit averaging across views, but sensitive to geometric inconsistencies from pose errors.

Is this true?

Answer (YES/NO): YES